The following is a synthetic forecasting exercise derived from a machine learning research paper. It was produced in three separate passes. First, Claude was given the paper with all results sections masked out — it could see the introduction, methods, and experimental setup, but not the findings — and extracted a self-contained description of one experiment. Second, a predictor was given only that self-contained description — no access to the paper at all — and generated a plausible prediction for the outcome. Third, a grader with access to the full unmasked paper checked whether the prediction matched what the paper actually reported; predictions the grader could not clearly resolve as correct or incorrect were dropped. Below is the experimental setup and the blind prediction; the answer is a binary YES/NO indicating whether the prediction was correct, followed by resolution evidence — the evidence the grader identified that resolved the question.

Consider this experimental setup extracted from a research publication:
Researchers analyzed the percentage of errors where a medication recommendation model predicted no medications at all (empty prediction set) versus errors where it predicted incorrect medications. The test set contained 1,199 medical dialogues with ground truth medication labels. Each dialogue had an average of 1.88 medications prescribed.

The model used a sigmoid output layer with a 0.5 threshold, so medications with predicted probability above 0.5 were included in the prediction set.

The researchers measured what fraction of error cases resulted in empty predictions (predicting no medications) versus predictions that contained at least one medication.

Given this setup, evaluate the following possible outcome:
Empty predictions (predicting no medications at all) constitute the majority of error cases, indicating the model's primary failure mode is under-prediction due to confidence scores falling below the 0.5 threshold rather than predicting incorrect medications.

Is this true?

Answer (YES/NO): NO